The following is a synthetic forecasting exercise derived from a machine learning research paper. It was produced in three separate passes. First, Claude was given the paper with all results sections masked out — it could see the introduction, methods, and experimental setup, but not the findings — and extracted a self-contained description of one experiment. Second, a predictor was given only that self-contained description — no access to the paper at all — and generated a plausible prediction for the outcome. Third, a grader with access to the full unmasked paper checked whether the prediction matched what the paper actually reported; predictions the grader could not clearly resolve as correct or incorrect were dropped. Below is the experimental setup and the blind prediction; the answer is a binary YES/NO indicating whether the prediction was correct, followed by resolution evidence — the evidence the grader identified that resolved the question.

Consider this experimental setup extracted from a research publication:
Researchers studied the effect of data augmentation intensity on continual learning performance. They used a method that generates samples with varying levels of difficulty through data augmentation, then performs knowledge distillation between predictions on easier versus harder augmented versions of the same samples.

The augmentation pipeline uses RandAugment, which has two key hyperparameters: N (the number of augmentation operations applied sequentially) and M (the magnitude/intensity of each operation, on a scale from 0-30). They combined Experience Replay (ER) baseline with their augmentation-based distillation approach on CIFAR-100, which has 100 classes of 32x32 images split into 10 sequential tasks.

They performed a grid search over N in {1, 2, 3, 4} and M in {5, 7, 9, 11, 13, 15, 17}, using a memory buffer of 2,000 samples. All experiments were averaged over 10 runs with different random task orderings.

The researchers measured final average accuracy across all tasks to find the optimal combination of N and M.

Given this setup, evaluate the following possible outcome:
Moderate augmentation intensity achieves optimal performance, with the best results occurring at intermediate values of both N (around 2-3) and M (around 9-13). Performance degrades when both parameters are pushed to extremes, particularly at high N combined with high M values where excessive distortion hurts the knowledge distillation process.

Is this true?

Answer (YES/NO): NO